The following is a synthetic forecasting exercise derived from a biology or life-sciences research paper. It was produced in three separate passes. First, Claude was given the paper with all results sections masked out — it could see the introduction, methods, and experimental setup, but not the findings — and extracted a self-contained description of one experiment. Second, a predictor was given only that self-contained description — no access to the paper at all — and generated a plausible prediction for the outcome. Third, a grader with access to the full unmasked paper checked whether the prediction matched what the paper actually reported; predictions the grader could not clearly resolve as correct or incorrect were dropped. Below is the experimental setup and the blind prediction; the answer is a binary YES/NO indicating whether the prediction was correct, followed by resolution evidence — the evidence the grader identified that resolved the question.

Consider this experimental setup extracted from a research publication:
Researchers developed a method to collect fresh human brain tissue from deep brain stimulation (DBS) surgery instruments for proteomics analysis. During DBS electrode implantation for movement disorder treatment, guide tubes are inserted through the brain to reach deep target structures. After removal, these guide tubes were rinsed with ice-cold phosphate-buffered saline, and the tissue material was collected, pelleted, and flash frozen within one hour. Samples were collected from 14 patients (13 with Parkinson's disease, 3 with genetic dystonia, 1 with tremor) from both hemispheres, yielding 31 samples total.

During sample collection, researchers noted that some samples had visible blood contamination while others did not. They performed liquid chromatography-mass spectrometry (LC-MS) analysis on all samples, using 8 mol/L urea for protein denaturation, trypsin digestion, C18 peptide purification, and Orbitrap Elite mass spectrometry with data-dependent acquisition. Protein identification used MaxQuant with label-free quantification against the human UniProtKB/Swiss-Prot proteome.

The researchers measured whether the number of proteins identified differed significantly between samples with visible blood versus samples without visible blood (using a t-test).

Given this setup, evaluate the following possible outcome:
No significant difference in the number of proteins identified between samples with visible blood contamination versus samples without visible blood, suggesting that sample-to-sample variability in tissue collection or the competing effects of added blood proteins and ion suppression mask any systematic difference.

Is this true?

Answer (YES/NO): YES